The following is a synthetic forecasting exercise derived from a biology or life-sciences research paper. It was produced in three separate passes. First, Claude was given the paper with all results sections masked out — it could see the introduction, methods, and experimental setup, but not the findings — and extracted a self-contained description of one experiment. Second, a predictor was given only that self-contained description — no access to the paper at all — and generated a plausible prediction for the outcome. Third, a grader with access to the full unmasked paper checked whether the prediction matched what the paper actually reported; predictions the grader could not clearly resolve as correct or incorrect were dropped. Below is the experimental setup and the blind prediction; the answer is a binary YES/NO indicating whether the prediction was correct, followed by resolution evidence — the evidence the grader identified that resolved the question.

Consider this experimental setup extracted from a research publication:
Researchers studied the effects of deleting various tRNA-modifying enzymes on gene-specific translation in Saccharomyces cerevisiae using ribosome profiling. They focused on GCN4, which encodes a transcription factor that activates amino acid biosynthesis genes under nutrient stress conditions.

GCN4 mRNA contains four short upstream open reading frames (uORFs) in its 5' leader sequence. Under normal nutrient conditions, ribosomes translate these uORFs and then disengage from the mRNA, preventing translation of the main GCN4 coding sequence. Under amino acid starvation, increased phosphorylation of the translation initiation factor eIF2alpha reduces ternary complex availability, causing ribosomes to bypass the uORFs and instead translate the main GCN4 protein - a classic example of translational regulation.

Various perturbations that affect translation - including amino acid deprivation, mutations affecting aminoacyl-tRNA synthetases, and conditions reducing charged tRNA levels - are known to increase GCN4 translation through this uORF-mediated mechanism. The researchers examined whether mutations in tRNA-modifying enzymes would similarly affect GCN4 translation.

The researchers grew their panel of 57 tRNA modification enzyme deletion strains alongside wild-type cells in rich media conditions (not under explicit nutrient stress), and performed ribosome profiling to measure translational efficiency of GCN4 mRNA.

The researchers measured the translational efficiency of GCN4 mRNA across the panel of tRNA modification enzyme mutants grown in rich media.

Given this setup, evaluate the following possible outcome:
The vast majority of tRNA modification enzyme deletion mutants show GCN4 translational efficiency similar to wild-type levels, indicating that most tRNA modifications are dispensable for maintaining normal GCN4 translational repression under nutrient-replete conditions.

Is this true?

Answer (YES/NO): NO